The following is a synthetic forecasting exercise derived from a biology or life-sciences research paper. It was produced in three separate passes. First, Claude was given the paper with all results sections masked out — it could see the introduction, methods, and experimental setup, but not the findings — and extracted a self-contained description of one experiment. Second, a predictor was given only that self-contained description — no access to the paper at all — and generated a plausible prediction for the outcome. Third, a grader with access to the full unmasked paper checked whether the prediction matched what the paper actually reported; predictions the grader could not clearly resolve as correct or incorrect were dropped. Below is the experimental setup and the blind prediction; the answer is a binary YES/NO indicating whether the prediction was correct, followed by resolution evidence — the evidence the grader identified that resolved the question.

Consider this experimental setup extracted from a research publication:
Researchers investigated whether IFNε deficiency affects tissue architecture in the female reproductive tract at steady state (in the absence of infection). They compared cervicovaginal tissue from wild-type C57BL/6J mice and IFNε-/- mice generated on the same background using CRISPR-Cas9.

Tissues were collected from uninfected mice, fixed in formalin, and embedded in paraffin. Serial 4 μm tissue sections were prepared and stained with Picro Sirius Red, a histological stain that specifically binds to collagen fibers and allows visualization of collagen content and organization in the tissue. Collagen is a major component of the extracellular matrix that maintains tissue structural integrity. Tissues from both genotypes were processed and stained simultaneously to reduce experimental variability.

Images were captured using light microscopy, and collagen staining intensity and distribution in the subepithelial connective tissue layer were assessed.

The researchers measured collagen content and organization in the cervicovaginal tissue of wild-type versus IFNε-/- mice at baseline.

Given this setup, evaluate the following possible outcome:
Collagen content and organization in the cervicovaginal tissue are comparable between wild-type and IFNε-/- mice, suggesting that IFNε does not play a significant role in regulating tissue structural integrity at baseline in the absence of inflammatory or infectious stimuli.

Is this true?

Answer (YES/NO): NO